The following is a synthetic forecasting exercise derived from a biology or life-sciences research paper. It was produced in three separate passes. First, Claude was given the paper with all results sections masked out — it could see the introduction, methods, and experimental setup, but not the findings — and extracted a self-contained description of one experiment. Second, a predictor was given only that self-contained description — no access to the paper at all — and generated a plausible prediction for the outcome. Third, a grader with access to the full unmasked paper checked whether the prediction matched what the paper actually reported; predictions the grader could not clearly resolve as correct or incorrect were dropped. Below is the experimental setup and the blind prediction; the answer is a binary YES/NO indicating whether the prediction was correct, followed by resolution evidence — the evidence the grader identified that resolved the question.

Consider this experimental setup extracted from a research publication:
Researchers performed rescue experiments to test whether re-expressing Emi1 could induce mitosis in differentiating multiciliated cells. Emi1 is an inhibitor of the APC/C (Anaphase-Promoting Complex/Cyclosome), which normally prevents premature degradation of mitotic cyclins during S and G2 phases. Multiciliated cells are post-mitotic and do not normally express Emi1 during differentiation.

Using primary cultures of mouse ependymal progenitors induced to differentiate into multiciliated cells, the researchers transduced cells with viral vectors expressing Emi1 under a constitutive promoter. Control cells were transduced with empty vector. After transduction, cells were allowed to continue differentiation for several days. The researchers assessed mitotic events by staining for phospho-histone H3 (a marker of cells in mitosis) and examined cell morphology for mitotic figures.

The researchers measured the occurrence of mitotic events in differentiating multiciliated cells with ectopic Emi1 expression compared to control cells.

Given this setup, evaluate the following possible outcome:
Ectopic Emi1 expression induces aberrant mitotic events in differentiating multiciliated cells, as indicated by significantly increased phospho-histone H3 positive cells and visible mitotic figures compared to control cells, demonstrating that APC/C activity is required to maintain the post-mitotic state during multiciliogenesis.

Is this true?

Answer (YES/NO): YES